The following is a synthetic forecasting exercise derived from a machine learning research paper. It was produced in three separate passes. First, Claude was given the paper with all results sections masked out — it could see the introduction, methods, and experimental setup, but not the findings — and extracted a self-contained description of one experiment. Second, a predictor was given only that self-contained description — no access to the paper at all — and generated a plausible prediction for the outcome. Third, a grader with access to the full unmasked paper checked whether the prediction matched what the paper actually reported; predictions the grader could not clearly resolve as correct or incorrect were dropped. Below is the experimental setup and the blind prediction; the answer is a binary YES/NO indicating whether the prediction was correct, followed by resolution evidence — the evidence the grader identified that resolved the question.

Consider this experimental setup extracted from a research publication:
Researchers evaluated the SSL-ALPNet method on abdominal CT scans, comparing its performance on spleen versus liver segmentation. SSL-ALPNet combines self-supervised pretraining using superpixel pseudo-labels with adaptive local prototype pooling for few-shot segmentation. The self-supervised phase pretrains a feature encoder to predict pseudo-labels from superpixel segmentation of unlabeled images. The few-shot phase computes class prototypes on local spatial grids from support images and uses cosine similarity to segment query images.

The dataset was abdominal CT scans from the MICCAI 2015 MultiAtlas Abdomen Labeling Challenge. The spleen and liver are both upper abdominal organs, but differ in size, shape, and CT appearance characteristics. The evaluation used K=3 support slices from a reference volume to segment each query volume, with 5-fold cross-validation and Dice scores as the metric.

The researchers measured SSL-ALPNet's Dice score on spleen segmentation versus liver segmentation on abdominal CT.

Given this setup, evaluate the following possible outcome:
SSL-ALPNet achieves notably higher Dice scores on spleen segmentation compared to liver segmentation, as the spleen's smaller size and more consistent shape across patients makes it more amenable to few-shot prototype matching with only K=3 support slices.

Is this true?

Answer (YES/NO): NO